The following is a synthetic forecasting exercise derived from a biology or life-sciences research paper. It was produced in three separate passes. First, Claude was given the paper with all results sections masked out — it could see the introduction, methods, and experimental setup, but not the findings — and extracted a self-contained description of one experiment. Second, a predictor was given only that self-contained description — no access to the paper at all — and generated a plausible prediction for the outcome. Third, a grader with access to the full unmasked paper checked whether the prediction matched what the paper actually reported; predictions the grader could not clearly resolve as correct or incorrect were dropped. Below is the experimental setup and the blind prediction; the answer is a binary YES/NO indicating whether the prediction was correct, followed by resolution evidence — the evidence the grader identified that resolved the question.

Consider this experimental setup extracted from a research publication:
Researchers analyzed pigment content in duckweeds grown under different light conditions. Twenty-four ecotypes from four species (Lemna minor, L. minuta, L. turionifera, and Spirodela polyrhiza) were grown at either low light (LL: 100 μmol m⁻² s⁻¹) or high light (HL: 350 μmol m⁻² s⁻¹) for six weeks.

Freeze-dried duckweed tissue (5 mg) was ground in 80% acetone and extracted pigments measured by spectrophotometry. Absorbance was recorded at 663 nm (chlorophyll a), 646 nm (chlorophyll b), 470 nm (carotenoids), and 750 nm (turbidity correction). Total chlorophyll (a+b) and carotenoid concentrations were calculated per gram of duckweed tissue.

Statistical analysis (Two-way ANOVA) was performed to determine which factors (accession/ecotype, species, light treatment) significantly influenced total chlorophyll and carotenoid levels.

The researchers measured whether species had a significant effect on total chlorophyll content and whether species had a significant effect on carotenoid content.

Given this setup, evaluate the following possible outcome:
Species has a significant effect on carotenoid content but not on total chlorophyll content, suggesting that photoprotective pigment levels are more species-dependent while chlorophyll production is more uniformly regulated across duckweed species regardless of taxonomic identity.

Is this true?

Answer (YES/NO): NO